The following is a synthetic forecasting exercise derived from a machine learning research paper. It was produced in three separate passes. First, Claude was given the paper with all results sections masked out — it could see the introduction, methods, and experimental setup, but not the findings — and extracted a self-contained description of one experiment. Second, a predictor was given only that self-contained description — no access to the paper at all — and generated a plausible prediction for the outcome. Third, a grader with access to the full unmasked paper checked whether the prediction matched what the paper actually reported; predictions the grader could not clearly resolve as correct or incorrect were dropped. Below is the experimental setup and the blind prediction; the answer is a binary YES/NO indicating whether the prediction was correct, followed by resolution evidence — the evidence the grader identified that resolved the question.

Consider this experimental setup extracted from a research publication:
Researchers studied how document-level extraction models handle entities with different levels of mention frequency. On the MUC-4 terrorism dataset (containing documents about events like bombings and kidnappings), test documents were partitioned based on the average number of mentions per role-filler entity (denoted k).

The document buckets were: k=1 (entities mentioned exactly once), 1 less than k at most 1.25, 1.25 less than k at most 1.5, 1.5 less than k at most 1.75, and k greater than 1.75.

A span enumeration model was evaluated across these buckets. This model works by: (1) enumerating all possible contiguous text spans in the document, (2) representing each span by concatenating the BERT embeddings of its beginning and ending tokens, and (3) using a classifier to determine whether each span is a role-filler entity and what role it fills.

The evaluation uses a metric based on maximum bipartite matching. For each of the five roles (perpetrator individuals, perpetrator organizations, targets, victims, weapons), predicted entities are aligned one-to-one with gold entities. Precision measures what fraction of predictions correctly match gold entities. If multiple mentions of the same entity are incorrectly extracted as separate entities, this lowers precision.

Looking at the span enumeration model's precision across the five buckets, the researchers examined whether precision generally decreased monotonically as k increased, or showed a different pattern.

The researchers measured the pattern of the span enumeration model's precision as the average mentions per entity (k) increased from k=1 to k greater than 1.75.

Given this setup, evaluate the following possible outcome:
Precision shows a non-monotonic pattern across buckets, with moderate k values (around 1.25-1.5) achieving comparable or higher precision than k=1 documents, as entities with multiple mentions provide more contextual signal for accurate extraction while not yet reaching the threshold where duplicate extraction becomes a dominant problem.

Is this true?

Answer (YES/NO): NO